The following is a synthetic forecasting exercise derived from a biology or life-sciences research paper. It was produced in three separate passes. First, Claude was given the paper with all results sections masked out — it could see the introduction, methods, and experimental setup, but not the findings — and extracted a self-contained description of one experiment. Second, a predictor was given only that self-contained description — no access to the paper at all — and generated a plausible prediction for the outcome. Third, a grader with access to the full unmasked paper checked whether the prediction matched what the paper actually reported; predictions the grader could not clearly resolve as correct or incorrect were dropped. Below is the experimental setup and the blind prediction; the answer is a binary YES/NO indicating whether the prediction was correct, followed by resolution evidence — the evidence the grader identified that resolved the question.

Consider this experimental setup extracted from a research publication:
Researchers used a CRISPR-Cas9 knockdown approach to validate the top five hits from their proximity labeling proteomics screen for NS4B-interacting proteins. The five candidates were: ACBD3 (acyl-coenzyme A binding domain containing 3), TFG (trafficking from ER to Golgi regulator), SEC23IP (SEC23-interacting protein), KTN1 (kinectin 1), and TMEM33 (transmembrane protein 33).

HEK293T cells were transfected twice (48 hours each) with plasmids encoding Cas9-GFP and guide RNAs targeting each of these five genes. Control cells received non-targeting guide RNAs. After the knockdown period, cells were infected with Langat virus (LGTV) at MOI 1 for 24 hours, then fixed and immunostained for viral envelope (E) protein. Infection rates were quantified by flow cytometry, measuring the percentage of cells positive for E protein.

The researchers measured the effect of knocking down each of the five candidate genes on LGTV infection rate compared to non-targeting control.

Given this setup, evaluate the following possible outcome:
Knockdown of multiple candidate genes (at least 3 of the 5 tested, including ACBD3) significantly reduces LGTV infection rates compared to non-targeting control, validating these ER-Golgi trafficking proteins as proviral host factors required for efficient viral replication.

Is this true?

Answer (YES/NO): YES